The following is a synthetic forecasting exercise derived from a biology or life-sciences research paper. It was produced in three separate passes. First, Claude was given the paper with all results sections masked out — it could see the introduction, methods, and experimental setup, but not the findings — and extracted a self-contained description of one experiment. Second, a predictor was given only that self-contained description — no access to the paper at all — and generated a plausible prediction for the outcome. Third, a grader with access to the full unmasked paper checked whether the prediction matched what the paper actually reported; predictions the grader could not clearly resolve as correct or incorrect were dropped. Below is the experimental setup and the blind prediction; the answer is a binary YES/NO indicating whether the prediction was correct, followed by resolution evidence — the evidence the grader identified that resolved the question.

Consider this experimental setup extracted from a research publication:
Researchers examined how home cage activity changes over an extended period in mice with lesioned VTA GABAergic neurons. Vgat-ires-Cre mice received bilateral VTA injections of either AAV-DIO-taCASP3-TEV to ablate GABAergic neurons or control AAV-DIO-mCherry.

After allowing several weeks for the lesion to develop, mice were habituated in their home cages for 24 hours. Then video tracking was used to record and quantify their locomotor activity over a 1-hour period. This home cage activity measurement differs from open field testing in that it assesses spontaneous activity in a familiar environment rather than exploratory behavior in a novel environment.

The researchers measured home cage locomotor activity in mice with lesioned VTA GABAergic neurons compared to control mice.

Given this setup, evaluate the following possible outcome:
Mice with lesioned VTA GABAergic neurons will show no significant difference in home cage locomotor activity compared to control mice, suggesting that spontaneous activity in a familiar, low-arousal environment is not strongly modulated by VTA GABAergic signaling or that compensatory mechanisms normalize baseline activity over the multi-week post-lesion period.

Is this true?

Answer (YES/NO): NO